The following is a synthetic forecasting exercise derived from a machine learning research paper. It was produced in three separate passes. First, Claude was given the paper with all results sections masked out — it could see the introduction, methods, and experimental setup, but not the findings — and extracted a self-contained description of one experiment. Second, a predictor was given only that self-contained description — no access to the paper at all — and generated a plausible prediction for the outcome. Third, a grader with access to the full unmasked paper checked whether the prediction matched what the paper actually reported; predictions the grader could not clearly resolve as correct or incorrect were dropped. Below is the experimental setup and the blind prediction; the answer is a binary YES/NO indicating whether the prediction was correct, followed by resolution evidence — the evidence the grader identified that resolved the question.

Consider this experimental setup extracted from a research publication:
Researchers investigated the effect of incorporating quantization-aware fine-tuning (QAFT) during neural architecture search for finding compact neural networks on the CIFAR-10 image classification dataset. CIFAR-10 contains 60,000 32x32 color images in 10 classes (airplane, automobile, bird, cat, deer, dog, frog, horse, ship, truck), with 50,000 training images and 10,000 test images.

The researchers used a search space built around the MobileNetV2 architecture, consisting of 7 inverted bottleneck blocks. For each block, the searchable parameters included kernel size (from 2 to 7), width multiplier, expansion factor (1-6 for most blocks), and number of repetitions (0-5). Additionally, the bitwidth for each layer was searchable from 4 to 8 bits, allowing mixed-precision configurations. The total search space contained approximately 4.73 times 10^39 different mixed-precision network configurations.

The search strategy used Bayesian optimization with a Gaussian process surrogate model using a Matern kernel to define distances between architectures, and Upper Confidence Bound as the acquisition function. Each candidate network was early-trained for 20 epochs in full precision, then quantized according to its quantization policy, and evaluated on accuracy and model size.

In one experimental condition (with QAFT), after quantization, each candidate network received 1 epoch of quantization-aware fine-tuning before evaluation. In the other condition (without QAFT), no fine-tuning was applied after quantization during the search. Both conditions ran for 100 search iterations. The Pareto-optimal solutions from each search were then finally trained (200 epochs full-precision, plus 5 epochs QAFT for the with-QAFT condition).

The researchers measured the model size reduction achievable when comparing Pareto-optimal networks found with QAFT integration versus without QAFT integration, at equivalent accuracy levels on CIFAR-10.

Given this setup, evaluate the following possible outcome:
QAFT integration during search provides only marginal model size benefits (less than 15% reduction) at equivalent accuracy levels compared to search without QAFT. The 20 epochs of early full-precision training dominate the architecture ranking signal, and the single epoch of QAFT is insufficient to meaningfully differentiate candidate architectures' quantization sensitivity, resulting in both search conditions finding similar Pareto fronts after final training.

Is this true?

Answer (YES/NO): NO